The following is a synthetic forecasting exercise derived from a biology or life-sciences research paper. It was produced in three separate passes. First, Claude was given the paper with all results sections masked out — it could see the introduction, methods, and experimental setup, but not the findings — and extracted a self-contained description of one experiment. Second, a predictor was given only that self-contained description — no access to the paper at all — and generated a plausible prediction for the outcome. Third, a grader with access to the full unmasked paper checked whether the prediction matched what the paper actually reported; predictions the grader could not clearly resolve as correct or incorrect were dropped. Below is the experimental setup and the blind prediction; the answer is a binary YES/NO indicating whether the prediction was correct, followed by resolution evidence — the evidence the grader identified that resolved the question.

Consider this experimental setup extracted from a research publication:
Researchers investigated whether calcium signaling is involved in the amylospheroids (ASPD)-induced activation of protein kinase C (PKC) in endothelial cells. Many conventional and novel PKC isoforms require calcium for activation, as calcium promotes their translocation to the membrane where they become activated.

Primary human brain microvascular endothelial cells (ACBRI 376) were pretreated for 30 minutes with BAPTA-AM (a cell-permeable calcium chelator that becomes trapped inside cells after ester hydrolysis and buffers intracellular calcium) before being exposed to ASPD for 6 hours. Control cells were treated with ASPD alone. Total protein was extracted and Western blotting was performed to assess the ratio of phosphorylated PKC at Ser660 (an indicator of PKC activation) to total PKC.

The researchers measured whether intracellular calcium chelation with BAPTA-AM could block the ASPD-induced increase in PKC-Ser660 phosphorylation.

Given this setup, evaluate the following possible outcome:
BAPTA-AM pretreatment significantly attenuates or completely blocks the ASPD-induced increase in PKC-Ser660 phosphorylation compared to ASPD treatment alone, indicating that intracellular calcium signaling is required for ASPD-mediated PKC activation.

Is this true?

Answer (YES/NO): NO